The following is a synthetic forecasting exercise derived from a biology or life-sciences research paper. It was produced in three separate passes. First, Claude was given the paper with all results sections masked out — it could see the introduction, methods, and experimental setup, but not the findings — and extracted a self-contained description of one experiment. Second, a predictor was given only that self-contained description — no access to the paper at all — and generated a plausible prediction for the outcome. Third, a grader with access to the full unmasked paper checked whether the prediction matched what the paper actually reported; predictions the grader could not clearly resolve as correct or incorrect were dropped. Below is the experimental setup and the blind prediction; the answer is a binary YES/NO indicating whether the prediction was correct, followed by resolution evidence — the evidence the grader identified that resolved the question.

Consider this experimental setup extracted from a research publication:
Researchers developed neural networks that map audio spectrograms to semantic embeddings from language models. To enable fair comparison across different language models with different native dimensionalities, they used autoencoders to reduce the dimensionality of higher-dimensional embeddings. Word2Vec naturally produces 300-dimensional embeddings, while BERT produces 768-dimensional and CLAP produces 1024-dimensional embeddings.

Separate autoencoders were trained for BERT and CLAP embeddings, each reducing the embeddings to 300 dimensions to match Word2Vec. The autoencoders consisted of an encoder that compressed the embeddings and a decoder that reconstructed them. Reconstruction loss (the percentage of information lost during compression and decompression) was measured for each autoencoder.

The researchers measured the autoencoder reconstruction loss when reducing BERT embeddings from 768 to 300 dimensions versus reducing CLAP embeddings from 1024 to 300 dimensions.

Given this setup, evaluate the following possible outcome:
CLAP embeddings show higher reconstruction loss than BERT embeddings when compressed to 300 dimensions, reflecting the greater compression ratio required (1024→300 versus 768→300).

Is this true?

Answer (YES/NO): NO